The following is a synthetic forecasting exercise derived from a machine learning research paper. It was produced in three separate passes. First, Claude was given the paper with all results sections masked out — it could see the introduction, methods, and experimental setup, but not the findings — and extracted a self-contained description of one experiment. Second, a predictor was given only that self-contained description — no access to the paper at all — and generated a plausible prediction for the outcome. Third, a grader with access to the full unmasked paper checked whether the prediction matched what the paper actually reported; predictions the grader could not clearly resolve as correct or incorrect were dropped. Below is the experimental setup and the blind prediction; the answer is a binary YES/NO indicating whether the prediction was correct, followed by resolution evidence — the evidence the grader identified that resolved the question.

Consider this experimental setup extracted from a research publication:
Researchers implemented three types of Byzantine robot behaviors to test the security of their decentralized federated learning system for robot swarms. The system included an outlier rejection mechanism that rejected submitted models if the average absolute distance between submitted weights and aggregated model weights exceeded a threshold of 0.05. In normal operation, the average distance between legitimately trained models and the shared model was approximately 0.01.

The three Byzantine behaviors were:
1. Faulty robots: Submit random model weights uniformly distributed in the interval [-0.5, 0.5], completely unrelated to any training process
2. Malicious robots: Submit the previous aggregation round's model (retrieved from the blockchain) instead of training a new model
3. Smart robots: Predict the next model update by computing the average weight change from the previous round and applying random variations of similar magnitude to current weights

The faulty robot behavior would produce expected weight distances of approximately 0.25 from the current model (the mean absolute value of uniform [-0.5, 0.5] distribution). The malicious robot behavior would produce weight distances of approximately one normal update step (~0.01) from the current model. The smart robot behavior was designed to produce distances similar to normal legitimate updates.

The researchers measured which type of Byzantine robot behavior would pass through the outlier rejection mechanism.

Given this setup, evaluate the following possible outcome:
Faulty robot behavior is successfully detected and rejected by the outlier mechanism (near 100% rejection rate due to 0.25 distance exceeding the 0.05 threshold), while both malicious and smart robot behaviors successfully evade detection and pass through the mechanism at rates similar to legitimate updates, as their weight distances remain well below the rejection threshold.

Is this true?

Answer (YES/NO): YES